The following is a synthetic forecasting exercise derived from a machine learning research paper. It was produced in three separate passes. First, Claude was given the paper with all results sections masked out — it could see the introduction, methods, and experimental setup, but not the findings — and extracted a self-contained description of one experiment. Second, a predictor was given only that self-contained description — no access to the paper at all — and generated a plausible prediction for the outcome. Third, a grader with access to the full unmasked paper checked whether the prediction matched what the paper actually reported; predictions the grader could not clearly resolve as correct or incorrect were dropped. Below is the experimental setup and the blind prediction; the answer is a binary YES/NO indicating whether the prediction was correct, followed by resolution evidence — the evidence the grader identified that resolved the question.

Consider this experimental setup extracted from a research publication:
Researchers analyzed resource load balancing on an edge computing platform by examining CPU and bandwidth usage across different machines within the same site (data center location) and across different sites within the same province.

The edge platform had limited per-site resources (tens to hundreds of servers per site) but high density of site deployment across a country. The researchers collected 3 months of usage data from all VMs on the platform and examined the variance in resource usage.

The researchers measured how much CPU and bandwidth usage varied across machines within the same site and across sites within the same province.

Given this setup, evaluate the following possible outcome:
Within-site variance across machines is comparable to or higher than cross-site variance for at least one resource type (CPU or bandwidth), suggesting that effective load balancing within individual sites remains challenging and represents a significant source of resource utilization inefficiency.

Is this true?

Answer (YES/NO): YES